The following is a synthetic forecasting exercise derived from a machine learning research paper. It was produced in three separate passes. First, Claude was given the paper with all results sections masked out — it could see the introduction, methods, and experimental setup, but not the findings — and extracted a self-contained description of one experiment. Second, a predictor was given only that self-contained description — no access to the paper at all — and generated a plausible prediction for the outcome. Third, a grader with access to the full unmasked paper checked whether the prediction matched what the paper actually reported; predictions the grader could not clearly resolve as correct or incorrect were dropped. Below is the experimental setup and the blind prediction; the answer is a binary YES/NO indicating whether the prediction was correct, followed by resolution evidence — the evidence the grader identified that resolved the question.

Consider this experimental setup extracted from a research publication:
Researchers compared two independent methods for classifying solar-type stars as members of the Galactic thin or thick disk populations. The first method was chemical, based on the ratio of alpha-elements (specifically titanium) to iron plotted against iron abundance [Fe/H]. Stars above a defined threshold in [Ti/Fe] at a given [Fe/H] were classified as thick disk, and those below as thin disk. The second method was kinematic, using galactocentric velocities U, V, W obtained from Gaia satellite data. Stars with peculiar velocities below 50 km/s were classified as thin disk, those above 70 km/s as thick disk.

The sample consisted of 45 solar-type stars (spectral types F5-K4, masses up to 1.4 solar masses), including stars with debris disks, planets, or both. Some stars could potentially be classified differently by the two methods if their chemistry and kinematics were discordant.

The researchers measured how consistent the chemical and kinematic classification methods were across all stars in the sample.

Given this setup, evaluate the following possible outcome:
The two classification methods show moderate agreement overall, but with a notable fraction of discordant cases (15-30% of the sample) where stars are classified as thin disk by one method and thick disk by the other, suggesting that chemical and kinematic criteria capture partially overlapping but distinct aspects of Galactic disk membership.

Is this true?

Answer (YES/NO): NO